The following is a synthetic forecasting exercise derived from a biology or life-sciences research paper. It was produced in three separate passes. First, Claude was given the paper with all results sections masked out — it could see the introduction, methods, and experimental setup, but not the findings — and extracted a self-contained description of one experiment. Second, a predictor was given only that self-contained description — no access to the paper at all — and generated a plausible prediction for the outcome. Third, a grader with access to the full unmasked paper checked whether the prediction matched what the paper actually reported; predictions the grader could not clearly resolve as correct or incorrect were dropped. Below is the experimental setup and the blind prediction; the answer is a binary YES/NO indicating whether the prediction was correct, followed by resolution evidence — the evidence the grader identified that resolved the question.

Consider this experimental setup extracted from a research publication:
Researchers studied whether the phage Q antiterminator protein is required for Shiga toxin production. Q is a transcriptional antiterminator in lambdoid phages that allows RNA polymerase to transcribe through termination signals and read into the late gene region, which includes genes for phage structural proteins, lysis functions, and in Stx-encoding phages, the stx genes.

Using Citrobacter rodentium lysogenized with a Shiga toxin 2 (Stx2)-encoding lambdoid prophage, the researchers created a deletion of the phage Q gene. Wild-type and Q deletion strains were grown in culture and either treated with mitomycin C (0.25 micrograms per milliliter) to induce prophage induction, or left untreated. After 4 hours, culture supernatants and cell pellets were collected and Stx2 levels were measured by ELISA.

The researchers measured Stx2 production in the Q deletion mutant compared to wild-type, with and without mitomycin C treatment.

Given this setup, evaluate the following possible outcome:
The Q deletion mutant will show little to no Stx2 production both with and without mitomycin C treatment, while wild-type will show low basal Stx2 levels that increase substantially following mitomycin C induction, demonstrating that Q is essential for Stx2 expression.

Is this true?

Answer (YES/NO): YES